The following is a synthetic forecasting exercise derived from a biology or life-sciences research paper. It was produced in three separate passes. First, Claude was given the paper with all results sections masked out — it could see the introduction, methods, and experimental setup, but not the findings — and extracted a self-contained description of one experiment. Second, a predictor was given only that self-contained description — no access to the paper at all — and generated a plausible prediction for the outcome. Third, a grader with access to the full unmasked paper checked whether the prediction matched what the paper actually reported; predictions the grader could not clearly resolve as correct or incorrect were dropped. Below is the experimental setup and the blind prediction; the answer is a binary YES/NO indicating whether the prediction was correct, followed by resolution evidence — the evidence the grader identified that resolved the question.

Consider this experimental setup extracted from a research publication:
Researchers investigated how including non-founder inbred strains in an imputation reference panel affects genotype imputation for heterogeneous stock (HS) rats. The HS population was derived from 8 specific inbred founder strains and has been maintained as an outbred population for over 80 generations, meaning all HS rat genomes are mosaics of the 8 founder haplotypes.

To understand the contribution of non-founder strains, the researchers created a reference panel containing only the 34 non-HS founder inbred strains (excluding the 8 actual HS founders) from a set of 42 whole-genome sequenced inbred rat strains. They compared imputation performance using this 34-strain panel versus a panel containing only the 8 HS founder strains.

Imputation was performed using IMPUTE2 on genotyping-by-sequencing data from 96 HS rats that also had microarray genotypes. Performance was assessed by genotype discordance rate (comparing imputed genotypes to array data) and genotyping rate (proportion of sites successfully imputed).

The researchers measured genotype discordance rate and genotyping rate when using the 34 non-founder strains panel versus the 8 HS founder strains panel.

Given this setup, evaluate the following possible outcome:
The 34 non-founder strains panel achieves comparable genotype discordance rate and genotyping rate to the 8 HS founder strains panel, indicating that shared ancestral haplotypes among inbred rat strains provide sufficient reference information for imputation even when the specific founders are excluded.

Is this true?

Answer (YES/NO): NO